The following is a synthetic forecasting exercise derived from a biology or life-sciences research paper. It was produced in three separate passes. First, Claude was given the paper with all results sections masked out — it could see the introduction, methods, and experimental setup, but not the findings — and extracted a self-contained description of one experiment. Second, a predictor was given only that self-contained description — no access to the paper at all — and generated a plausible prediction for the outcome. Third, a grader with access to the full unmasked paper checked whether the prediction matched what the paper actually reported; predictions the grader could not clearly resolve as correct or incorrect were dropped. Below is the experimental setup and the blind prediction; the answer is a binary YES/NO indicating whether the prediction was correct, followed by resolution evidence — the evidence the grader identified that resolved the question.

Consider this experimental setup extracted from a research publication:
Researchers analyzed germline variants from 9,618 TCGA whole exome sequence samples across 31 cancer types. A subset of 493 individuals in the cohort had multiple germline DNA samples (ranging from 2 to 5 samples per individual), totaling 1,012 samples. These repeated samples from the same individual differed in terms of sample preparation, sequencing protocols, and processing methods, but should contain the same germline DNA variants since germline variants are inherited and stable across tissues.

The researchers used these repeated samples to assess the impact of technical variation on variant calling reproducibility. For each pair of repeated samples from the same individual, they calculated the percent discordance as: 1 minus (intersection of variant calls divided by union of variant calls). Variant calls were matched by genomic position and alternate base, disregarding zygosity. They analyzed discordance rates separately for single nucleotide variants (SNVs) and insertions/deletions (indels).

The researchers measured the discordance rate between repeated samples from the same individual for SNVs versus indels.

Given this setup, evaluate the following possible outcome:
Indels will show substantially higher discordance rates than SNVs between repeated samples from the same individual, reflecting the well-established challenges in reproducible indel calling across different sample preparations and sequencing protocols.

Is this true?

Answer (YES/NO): YES